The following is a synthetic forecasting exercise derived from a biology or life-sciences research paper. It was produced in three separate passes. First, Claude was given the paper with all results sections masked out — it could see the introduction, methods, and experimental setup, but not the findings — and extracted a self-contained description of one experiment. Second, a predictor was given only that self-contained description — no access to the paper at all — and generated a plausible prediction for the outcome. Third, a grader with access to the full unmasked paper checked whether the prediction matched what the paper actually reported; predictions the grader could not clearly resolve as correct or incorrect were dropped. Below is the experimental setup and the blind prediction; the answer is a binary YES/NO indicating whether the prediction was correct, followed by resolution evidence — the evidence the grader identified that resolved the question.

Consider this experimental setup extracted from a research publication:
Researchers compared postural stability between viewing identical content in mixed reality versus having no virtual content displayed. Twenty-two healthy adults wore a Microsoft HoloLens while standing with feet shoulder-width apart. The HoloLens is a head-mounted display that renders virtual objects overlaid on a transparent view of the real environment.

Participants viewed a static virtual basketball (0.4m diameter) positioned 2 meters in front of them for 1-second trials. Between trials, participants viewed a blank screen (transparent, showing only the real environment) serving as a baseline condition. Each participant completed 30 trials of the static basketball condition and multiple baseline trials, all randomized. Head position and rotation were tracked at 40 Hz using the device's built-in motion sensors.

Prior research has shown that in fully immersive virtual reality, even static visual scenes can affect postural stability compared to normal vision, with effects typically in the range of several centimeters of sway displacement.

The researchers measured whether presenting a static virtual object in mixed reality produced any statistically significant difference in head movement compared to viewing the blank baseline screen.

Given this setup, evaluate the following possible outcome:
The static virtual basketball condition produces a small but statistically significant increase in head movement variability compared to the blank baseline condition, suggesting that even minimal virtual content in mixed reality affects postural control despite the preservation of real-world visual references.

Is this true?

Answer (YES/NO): NO